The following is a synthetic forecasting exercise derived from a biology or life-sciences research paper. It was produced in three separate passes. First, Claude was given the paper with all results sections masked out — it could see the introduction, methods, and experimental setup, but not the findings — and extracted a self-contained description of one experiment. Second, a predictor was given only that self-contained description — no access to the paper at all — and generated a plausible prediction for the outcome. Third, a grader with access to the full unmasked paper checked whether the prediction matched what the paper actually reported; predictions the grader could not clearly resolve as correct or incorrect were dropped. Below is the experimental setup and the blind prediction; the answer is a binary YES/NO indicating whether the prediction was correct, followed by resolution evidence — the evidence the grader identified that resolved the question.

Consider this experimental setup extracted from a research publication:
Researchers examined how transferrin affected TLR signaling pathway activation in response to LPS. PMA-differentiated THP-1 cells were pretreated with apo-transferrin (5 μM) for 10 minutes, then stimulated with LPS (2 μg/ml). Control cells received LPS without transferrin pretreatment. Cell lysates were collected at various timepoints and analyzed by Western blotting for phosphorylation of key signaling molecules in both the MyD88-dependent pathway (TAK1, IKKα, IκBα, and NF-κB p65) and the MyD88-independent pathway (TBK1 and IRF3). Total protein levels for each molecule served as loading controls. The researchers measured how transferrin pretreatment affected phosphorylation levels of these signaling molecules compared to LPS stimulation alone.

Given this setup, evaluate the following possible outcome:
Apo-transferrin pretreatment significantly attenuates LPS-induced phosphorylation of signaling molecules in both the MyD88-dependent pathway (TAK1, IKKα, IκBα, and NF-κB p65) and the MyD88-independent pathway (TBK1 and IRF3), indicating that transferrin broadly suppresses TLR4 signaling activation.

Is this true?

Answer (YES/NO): YES